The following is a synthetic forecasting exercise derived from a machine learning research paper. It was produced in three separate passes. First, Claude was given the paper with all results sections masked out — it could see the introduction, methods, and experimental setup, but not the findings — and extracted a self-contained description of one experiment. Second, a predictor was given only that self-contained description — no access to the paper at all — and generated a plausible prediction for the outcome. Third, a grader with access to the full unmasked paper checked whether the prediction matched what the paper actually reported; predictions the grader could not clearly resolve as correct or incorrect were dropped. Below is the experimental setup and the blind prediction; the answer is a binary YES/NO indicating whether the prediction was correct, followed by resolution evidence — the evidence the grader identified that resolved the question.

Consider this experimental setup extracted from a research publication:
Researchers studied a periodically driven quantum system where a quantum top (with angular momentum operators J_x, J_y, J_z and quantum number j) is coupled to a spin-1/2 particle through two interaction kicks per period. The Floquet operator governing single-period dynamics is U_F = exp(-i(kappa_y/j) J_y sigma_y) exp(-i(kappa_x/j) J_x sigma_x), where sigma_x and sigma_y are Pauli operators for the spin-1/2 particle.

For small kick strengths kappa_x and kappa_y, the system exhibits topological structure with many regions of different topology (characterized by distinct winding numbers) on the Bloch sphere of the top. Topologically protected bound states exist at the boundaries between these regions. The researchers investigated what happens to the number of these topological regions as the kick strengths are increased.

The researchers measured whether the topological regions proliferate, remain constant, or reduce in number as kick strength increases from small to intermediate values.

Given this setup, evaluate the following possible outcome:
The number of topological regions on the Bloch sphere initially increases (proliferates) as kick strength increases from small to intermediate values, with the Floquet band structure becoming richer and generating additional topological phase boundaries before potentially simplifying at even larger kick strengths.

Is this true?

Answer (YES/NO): YES